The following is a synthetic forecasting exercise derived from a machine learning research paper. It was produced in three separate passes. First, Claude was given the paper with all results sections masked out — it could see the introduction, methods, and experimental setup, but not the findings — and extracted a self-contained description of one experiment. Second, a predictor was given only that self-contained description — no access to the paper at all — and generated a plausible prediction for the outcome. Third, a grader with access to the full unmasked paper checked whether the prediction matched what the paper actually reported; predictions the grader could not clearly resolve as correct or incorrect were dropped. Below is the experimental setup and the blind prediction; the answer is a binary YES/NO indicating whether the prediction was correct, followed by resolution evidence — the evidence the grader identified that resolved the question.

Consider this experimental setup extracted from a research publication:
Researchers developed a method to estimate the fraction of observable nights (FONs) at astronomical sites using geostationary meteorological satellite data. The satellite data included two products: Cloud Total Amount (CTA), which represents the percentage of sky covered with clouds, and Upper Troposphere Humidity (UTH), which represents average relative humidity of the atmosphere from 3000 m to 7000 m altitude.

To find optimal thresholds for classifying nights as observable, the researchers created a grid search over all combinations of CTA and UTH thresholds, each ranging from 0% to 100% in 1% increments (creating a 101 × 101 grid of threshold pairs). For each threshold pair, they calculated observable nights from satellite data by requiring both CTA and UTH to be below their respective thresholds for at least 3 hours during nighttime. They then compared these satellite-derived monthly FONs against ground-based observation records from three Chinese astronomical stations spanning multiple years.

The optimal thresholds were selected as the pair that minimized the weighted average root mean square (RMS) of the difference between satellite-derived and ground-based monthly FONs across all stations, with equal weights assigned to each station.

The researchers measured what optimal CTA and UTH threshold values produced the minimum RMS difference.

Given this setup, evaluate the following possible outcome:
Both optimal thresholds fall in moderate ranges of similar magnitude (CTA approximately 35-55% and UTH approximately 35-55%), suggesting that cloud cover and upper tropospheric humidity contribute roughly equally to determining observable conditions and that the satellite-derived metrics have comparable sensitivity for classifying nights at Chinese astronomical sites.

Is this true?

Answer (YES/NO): YES